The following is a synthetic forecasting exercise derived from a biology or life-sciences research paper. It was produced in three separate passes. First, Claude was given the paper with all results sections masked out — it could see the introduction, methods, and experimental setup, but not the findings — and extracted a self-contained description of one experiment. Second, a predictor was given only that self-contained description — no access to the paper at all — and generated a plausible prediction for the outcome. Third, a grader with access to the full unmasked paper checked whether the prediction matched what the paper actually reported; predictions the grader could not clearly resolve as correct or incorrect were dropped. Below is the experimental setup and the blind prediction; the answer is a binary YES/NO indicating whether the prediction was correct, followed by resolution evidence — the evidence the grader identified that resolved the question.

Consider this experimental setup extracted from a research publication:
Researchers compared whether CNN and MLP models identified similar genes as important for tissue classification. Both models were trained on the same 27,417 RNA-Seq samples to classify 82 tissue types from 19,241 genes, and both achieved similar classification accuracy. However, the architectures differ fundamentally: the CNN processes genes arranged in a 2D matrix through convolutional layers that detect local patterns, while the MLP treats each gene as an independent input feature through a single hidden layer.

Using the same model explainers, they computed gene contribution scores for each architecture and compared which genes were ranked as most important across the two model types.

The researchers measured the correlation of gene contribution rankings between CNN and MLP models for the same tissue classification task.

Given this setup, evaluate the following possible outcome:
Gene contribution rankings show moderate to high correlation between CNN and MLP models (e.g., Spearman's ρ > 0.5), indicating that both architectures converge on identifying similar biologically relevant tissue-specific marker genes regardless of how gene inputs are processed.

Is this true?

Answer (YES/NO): NO